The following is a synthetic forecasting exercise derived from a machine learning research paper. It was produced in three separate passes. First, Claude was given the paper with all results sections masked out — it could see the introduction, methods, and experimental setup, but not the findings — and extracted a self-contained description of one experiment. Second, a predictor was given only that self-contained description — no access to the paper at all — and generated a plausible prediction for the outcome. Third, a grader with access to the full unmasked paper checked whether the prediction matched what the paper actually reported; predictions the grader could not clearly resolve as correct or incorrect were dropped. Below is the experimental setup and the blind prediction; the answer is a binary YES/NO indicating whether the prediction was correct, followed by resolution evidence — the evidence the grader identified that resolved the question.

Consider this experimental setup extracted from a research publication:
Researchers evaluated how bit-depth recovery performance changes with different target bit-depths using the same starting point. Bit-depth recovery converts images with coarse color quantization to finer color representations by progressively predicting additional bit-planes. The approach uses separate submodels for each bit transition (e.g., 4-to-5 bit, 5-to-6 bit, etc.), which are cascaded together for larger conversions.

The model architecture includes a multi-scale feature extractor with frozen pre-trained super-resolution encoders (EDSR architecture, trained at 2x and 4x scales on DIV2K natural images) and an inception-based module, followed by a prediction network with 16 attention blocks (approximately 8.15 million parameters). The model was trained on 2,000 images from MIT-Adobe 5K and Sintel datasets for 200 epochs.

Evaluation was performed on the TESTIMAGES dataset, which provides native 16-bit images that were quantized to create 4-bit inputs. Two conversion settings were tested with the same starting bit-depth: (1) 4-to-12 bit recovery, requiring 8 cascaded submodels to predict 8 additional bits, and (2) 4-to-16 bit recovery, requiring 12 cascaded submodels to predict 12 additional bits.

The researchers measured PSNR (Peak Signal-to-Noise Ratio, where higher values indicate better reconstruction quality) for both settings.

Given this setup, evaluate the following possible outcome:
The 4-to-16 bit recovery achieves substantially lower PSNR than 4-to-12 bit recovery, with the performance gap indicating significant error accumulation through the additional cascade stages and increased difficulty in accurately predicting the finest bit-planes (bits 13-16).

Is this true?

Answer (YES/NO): NO